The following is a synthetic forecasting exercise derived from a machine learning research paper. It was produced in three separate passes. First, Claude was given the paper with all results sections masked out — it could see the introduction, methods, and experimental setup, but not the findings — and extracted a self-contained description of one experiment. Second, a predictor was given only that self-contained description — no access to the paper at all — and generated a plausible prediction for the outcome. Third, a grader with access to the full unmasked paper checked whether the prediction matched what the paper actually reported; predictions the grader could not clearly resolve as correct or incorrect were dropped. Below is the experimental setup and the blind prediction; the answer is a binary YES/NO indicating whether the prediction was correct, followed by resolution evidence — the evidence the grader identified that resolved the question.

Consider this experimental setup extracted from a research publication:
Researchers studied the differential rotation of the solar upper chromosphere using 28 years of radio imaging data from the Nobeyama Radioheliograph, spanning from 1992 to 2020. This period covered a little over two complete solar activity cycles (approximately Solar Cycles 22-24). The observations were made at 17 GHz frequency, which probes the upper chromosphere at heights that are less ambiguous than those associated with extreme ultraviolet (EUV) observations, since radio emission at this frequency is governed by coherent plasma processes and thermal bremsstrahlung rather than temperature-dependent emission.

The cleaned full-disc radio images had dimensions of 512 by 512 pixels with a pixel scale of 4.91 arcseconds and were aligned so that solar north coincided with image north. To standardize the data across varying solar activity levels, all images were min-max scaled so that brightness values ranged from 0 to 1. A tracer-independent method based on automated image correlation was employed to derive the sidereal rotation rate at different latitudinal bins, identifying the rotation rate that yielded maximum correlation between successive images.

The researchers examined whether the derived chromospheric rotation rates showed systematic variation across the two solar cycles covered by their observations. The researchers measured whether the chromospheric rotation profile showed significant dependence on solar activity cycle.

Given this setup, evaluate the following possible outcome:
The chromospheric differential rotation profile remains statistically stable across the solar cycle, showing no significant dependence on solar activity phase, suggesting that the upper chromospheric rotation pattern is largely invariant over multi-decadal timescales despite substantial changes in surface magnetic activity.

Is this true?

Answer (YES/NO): YES